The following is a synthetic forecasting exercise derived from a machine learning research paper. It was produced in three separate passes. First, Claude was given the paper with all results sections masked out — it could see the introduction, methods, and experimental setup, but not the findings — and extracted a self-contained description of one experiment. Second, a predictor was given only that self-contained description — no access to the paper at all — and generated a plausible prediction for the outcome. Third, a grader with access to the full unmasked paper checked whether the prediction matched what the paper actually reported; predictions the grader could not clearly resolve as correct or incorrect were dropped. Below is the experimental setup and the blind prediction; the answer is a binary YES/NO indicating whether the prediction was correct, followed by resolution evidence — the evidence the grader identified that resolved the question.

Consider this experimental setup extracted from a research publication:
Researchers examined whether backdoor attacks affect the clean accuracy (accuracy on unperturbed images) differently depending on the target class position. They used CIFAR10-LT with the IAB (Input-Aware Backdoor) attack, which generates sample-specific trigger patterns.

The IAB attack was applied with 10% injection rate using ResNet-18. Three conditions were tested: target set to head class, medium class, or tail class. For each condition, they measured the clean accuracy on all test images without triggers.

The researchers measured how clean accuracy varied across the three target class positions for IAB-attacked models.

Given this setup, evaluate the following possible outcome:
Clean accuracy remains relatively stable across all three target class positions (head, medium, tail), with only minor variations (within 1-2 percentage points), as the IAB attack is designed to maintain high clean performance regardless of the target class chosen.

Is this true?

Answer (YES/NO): YES